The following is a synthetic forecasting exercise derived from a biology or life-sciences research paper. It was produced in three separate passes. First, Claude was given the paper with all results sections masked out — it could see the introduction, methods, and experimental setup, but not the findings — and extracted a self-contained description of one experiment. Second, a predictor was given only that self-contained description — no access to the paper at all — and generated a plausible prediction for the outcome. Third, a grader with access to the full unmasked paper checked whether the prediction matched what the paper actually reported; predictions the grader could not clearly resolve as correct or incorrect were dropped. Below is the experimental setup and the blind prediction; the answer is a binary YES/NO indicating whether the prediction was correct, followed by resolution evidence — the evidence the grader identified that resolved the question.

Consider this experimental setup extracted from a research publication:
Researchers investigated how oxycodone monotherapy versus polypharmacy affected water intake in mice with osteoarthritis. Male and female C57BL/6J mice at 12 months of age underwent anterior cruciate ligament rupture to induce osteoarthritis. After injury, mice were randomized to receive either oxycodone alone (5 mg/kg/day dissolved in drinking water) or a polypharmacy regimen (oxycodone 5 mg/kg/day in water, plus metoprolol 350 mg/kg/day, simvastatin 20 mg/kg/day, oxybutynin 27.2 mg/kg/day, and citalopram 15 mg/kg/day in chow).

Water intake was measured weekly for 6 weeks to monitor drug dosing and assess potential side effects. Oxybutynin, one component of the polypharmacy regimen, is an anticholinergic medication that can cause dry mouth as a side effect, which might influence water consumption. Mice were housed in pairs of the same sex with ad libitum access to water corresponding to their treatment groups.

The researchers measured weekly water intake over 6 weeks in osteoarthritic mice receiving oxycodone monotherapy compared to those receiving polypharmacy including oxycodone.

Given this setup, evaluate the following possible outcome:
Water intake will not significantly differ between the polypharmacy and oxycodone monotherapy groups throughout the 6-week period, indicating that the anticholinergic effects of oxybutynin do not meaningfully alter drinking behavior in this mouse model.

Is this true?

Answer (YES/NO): YES